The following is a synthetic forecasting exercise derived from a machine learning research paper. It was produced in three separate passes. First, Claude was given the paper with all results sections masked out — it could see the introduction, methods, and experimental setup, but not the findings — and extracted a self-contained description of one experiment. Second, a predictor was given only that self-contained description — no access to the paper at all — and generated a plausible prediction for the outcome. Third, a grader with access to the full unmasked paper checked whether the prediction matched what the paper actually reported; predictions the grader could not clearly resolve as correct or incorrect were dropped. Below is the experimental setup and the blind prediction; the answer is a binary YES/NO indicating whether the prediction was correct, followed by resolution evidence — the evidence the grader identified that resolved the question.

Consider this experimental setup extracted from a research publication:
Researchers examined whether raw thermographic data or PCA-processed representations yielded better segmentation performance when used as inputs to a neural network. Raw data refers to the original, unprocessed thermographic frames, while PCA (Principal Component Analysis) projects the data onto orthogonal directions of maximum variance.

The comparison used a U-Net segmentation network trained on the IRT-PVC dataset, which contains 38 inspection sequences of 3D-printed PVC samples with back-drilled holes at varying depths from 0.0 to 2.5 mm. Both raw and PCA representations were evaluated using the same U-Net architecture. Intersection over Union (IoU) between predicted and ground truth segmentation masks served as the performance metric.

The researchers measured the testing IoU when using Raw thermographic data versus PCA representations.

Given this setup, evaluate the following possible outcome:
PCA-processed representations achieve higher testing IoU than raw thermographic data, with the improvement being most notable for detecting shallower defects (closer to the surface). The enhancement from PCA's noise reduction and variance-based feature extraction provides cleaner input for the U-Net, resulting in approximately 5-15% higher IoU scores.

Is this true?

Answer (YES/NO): NO